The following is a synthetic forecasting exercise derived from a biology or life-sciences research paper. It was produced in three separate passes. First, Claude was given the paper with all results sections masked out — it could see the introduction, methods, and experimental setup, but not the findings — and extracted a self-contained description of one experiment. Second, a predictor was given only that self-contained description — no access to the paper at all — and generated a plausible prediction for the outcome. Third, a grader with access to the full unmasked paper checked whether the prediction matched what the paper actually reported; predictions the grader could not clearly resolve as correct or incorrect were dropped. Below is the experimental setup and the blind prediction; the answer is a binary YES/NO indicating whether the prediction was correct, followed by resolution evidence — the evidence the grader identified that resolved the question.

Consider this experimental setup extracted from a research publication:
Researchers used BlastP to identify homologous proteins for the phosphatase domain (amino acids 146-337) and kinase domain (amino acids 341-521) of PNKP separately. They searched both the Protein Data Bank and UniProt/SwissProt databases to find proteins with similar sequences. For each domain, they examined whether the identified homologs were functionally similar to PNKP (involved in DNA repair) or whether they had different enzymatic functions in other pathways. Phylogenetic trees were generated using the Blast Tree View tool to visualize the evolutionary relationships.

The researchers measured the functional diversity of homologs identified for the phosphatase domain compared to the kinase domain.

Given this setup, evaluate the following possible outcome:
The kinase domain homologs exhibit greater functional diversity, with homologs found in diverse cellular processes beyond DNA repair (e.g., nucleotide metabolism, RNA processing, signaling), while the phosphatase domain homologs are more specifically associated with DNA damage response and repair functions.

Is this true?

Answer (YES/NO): YES